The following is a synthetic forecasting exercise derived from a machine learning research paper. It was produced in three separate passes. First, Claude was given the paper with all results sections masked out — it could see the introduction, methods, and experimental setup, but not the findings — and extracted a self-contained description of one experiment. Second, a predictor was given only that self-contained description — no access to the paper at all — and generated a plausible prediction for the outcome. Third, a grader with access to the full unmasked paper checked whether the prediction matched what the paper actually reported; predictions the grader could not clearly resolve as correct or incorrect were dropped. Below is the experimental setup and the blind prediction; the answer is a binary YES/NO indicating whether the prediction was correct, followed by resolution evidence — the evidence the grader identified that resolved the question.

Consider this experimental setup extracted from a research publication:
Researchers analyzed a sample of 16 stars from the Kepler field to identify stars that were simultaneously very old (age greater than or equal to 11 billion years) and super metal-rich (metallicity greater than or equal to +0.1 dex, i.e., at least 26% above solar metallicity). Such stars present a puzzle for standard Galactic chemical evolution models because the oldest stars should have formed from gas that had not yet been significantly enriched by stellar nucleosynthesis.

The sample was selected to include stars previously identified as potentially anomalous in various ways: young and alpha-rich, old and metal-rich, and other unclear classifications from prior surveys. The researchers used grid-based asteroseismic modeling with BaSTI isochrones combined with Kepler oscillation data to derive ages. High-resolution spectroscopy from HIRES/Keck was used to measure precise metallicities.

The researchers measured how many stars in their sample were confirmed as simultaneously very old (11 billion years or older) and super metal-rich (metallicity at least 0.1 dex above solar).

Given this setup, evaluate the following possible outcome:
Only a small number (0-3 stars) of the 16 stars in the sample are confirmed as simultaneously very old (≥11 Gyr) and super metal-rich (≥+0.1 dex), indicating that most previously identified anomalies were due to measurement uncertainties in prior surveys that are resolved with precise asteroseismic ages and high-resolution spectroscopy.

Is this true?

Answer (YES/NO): NO